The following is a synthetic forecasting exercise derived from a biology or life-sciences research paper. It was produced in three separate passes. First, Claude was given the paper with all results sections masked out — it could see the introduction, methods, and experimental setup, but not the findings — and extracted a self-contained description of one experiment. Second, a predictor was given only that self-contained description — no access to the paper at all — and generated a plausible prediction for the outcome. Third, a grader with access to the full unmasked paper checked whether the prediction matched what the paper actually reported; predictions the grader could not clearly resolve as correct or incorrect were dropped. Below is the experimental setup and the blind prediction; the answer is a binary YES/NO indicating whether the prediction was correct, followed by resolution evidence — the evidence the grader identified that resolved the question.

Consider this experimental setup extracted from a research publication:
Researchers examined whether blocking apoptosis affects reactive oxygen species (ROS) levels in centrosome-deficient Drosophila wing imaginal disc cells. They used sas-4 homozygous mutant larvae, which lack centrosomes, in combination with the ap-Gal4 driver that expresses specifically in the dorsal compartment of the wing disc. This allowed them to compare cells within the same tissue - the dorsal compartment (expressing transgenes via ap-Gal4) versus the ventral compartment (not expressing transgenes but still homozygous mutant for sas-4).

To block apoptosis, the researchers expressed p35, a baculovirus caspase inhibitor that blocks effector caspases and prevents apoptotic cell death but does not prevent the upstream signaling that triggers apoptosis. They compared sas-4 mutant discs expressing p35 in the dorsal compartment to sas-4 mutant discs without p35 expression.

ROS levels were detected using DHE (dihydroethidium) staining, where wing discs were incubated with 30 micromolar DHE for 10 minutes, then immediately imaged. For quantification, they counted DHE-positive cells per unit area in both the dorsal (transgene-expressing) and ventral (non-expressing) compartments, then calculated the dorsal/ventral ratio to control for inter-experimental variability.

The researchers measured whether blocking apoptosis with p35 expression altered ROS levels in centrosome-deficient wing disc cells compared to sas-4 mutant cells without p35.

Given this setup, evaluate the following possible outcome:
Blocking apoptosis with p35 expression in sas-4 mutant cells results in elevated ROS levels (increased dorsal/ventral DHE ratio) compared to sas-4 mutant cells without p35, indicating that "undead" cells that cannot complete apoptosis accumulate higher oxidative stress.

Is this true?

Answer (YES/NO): NO